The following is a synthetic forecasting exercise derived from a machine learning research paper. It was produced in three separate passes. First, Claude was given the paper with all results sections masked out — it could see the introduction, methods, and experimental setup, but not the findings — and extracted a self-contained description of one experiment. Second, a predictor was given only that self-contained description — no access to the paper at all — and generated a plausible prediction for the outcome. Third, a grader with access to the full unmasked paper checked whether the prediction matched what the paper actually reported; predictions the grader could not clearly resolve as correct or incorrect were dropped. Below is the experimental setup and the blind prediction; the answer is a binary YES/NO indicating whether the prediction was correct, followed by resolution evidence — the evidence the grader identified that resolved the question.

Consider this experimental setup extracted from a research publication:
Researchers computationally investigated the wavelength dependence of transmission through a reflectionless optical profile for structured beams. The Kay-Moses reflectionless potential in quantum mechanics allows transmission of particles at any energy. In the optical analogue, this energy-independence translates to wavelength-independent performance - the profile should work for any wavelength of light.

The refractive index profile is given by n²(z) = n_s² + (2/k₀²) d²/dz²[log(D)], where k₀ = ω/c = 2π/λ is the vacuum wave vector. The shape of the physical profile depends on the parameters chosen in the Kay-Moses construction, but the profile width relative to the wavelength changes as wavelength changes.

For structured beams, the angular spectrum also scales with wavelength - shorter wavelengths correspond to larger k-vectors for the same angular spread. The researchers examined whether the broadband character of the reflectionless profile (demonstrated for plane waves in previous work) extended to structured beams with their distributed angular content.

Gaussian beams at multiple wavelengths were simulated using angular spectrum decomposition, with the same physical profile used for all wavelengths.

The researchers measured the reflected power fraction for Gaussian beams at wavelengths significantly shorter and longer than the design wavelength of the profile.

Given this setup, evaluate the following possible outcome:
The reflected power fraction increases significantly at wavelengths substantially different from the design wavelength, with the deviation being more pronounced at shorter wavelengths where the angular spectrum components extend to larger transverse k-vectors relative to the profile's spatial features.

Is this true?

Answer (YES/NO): NO